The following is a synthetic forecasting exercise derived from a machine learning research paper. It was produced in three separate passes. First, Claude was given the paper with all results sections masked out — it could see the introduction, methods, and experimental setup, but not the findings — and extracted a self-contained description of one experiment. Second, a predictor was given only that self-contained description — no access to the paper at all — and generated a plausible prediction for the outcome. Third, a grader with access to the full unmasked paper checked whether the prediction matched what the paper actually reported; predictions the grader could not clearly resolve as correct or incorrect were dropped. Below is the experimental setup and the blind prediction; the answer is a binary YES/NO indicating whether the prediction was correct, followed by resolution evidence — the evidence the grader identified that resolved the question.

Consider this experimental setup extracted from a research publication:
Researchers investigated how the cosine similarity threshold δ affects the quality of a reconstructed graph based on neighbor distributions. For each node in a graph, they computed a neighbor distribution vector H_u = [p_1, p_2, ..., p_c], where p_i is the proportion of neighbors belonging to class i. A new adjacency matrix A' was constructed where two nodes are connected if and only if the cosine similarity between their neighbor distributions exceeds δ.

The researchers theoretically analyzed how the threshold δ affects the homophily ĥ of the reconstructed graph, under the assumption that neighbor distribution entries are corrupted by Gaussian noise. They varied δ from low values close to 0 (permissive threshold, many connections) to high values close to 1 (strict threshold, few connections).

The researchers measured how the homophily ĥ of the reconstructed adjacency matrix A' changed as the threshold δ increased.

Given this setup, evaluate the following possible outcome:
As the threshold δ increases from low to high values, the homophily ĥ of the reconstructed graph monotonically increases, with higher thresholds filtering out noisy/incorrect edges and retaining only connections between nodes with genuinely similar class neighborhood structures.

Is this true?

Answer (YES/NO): YES